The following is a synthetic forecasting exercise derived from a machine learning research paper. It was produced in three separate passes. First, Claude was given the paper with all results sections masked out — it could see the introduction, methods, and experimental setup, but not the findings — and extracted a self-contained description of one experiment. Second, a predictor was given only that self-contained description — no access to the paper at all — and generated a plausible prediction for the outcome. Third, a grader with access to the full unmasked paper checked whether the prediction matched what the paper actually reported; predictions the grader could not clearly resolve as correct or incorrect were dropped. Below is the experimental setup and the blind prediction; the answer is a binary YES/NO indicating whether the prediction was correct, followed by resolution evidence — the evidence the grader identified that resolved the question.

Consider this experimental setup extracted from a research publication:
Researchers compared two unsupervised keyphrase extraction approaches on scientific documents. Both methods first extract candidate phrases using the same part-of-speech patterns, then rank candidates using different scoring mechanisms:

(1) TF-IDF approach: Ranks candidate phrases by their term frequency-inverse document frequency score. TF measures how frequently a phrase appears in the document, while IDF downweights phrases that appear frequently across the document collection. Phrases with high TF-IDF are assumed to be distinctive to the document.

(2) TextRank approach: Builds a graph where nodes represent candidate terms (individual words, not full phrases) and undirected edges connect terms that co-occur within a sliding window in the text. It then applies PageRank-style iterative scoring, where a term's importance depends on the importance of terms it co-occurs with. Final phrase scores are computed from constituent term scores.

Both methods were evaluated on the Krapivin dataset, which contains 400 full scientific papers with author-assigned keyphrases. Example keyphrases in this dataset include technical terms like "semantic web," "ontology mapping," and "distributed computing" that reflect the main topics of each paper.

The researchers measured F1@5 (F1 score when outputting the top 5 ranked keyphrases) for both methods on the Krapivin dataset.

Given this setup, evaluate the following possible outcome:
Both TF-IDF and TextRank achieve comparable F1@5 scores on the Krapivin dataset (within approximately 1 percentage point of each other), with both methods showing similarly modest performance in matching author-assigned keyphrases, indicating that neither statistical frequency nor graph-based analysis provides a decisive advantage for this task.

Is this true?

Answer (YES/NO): NO